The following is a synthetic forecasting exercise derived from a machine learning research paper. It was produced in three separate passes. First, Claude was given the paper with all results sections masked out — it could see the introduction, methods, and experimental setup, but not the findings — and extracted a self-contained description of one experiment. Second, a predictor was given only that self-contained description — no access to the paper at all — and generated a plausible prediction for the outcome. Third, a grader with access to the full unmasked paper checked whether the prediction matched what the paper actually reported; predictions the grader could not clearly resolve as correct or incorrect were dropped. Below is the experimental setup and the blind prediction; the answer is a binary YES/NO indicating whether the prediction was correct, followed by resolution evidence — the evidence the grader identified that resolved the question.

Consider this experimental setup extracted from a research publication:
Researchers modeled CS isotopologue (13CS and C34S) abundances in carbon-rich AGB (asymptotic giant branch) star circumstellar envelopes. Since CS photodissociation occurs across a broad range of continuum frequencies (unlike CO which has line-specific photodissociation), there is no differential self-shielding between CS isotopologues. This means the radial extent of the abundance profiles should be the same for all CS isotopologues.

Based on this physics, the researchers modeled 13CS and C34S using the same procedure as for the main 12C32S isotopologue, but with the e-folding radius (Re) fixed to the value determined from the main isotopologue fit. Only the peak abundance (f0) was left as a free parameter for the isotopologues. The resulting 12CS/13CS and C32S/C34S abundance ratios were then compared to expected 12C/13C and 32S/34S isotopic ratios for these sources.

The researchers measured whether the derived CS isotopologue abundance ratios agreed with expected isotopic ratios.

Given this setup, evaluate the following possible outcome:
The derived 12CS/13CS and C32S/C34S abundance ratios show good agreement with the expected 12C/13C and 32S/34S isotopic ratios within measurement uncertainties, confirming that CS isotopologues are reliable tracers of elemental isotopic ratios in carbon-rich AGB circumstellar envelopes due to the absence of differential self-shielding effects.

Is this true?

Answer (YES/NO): YES